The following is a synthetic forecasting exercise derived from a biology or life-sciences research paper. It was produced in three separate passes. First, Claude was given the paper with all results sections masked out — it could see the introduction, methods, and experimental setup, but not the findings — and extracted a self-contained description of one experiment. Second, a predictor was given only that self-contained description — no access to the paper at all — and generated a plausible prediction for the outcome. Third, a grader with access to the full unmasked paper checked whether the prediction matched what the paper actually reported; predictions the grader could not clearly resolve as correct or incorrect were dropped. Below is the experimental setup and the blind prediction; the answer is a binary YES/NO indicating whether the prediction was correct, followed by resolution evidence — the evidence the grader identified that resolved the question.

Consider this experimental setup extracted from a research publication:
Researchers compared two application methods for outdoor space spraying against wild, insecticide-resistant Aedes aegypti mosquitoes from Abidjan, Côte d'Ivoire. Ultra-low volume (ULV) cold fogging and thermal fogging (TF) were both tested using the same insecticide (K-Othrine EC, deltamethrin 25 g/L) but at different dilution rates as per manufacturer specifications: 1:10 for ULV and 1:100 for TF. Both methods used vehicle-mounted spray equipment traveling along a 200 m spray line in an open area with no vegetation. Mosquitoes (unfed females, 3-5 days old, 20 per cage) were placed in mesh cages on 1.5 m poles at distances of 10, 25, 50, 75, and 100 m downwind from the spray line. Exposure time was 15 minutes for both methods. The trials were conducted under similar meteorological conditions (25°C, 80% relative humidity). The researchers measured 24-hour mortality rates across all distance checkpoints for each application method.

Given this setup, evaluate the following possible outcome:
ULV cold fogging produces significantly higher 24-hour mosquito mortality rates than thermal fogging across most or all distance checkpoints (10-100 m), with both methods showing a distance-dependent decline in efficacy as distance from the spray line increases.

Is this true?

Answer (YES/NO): NO